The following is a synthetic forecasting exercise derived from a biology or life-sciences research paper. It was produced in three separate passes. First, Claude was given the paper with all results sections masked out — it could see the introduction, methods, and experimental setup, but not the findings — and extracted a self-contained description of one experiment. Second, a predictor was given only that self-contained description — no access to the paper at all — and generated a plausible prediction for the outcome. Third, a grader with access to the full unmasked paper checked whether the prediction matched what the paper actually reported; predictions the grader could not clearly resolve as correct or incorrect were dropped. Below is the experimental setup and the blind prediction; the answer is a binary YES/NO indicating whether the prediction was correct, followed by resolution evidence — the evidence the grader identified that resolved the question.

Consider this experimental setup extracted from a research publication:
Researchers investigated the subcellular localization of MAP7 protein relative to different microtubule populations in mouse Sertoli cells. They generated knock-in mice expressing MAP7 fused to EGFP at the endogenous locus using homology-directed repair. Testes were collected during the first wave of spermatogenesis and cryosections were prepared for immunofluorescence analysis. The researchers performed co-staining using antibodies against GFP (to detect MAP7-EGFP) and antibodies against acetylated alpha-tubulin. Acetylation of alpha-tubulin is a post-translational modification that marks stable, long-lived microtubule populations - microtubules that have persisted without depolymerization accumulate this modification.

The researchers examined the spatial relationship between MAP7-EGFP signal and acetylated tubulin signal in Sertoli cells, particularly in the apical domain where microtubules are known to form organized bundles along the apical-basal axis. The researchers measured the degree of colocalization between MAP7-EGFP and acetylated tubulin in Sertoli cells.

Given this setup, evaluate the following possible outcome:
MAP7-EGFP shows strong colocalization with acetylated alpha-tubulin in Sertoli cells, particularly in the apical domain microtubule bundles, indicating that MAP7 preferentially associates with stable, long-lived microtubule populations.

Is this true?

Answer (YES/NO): NO